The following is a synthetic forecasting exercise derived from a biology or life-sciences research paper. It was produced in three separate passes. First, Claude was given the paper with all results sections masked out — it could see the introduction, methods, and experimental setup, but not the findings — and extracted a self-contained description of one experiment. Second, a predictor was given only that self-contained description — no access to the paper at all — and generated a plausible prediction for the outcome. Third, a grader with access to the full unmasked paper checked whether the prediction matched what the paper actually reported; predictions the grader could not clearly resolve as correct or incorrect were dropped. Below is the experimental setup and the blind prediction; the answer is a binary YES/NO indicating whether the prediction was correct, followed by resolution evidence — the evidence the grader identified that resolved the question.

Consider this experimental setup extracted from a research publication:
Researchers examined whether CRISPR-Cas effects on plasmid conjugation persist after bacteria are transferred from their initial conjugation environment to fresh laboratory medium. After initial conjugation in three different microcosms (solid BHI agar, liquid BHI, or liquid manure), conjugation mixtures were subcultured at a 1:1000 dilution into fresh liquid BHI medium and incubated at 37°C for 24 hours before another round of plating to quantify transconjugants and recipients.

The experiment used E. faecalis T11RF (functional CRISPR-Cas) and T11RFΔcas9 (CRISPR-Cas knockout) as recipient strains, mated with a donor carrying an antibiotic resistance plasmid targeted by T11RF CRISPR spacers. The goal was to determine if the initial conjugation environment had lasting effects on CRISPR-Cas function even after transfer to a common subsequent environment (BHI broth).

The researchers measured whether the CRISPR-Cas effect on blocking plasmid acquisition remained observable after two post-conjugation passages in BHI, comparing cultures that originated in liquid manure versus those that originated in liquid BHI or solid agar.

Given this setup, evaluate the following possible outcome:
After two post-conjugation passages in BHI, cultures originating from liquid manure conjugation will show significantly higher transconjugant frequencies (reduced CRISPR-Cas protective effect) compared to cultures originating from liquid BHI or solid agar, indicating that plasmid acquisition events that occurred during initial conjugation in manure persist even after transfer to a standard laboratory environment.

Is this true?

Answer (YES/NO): NO